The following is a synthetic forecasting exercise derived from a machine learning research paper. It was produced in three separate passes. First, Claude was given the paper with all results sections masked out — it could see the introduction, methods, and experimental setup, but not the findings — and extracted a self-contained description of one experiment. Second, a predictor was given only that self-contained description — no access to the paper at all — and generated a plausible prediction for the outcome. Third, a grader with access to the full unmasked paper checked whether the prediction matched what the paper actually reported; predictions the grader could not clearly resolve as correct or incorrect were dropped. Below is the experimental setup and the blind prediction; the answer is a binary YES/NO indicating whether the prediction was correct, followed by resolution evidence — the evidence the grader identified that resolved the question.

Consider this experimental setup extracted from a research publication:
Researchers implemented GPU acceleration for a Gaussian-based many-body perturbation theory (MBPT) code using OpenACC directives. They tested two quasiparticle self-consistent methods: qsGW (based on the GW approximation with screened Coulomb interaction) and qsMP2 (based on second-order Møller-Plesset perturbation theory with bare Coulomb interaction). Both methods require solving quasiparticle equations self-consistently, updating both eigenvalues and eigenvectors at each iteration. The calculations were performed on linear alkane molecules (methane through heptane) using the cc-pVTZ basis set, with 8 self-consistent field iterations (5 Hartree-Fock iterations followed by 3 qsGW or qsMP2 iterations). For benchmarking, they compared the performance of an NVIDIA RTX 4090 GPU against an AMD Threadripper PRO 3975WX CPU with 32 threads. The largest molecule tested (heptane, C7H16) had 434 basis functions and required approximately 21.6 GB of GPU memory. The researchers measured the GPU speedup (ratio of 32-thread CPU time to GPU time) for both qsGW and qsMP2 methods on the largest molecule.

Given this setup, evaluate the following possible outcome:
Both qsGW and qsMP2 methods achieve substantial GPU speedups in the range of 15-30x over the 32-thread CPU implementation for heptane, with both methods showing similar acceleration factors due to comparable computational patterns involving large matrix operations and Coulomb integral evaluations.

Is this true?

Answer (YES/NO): NO